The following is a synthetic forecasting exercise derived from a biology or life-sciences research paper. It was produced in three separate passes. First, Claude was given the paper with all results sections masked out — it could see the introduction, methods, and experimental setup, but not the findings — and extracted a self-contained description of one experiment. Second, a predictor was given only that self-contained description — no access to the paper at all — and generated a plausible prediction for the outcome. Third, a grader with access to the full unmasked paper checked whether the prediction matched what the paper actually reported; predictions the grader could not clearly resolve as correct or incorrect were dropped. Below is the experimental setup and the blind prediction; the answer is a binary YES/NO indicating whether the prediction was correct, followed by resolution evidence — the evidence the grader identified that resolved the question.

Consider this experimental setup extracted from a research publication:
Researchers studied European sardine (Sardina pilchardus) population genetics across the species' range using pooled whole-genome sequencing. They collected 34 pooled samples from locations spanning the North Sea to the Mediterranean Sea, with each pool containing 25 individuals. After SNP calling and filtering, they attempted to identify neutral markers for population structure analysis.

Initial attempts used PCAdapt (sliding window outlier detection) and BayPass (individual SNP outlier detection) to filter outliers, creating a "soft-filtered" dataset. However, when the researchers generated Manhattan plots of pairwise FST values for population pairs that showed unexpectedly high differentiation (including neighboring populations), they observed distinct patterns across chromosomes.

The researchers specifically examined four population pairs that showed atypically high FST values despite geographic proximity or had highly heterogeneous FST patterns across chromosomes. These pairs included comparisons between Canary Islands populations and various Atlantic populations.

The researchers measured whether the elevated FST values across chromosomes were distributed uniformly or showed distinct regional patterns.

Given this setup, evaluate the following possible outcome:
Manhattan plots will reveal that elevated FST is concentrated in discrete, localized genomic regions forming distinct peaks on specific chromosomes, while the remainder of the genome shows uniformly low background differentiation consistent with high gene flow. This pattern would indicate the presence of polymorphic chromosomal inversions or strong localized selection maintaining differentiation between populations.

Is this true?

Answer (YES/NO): YES